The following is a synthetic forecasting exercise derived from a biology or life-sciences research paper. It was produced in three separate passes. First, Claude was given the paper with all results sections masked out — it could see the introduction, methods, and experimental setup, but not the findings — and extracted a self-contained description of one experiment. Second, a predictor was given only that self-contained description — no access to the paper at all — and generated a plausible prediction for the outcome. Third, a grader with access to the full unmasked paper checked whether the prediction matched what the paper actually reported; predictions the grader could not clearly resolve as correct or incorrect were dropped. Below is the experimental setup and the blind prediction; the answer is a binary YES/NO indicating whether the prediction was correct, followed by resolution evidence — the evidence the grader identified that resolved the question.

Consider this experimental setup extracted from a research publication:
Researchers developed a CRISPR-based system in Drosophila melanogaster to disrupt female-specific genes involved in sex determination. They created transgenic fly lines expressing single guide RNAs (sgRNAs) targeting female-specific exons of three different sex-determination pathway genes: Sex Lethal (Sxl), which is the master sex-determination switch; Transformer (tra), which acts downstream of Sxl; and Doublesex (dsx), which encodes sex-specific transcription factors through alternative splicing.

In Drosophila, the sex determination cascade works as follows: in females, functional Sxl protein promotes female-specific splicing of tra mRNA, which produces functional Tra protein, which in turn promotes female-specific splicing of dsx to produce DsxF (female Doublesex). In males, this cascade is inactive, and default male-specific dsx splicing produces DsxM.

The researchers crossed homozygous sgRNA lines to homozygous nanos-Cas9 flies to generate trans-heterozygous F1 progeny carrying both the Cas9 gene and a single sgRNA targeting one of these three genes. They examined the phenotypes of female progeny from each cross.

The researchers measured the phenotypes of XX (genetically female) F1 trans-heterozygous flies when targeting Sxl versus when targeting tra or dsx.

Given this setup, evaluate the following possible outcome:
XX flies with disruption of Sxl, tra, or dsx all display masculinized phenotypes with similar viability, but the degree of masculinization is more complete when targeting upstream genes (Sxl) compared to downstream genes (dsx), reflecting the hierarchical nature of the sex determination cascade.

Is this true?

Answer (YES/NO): NO